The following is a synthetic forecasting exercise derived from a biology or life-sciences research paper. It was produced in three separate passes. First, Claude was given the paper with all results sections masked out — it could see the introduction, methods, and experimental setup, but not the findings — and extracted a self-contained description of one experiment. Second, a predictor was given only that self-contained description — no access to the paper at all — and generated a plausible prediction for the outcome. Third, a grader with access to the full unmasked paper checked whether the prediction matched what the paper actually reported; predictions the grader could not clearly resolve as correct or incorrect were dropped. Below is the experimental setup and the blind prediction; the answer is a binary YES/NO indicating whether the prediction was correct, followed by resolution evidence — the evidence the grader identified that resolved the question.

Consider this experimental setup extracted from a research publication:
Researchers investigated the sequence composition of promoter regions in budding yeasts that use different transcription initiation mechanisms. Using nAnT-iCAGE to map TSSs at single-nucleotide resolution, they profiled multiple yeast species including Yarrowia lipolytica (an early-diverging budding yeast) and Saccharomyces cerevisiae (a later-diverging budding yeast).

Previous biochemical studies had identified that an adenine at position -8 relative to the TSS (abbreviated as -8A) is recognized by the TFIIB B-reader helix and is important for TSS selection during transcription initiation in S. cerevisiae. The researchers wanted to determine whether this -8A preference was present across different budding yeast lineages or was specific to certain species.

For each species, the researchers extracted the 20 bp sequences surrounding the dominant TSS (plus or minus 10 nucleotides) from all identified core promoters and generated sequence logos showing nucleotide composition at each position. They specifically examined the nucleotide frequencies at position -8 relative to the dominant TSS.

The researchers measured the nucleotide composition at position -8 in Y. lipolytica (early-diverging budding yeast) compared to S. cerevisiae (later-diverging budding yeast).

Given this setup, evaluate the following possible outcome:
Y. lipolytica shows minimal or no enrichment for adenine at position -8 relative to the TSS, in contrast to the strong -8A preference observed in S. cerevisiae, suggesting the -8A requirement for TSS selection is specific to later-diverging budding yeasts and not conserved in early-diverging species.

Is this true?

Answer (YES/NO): YES